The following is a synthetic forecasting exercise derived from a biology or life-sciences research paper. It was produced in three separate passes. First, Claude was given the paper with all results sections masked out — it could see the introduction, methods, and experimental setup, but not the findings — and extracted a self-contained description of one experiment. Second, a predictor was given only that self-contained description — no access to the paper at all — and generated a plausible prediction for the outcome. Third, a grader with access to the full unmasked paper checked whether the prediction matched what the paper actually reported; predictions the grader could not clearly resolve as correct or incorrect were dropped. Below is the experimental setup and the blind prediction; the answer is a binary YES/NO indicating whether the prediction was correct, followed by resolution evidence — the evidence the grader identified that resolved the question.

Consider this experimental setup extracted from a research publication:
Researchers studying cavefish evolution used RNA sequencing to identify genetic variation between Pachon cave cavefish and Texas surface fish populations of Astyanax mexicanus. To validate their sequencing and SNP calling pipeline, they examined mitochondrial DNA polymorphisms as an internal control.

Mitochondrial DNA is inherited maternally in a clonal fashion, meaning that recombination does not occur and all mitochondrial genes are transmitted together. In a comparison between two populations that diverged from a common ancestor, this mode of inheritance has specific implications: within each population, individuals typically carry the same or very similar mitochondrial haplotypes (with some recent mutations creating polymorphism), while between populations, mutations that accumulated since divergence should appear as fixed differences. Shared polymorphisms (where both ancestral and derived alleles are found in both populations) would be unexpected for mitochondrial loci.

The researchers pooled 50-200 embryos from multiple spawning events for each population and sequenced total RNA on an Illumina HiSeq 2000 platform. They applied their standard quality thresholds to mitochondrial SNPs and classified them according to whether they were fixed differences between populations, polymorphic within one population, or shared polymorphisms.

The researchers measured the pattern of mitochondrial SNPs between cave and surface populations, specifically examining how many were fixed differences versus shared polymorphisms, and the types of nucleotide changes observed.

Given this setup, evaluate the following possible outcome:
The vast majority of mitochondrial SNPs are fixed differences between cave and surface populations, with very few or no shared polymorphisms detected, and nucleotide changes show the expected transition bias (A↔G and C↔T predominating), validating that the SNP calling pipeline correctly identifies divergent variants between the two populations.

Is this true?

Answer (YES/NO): YES